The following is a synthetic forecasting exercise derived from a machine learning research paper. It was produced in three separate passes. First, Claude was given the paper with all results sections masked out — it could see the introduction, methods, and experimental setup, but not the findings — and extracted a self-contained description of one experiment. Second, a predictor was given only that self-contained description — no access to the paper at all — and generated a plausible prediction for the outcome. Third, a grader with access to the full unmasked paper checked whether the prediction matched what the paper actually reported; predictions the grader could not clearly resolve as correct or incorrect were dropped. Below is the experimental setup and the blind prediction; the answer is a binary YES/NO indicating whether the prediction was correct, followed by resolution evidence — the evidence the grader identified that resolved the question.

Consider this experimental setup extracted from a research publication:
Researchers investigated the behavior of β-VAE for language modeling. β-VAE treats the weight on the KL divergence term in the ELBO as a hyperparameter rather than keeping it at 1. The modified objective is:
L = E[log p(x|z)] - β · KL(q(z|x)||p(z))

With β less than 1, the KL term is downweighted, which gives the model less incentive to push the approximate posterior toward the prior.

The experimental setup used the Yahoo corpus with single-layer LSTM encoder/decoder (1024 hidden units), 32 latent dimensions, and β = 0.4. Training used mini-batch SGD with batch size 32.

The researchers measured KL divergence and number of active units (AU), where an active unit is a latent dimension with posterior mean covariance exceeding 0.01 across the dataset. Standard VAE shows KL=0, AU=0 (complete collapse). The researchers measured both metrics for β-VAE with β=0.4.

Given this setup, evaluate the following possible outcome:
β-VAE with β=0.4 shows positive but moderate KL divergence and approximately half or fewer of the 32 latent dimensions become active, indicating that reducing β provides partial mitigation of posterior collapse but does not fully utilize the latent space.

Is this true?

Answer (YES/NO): YES